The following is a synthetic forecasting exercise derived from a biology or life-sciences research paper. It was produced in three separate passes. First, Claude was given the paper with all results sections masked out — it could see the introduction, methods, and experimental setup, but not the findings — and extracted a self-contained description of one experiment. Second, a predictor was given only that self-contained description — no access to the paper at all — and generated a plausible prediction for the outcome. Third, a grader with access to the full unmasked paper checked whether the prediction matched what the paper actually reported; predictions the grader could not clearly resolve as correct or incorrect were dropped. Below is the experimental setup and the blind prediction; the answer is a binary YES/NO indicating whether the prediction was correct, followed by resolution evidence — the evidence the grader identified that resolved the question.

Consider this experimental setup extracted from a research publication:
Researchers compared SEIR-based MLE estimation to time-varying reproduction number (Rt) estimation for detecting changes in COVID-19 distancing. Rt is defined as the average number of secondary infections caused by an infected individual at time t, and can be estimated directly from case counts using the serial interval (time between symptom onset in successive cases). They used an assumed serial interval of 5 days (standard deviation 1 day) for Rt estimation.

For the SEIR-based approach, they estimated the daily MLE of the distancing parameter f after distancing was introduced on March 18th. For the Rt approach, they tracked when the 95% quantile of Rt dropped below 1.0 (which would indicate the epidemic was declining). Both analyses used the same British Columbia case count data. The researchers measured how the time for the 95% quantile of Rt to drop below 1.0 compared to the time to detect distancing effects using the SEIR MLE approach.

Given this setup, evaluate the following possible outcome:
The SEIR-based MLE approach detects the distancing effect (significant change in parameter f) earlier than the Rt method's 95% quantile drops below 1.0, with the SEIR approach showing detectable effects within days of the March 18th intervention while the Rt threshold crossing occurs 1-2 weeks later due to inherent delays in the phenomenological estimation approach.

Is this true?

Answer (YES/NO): NO